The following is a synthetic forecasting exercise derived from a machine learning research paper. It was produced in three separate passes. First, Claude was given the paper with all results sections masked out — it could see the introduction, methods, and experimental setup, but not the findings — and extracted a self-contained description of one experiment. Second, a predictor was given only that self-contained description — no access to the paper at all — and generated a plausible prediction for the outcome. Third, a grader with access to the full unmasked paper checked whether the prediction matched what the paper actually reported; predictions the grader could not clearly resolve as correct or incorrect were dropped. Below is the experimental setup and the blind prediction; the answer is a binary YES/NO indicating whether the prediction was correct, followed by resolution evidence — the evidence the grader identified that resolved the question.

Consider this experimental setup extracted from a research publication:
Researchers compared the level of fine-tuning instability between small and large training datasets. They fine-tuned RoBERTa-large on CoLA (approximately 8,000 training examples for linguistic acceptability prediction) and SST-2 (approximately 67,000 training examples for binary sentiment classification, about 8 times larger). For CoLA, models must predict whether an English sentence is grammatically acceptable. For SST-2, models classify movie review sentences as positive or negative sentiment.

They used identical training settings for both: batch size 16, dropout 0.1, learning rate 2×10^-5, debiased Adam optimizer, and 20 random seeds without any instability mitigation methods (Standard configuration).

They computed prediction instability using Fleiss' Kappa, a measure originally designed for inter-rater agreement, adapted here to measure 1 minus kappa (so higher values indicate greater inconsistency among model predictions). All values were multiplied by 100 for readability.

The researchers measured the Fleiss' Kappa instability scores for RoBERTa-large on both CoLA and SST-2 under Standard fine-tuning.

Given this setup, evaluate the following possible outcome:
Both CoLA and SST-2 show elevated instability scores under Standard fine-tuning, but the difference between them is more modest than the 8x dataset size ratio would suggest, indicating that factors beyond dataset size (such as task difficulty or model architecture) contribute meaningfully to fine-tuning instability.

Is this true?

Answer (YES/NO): NO